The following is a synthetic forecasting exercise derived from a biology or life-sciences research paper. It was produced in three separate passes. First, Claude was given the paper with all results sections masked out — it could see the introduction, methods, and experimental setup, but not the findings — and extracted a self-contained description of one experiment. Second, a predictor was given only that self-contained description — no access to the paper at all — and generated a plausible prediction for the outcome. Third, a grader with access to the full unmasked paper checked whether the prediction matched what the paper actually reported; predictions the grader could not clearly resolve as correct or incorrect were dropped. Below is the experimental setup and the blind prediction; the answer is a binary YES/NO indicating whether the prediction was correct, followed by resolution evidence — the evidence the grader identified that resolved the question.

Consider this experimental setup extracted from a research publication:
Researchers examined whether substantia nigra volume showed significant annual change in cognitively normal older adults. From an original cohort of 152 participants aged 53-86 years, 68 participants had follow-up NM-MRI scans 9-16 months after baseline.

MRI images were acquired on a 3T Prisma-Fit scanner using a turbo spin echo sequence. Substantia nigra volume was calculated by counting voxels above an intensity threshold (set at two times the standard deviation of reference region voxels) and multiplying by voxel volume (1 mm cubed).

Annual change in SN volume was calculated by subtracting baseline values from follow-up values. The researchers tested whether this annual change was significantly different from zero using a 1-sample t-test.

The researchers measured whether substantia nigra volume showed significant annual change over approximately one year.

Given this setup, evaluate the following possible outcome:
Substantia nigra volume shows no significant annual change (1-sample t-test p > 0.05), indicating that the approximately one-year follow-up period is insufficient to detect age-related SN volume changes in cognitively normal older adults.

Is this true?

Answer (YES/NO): NO